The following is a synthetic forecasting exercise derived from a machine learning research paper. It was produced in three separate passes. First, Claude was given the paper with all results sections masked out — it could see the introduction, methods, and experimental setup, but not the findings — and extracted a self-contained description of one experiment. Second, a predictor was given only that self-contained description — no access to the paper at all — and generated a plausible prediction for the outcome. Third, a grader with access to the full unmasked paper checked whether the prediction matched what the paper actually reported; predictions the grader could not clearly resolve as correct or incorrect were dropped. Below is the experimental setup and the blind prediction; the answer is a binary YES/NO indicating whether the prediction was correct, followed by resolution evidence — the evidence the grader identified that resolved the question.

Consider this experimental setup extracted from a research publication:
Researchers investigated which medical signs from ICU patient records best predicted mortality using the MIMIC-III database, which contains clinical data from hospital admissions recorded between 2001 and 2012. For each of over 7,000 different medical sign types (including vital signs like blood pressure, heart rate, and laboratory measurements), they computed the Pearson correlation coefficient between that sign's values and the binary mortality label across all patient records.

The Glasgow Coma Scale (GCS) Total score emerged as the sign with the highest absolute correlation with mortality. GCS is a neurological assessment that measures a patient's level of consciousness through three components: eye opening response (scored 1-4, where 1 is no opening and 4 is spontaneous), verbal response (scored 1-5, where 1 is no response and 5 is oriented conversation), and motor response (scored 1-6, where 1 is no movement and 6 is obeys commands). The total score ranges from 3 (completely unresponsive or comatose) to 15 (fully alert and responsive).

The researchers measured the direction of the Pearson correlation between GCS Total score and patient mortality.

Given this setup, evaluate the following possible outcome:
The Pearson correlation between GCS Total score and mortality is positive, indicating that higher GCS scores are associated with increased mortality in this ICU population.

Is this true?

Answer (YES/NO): NO